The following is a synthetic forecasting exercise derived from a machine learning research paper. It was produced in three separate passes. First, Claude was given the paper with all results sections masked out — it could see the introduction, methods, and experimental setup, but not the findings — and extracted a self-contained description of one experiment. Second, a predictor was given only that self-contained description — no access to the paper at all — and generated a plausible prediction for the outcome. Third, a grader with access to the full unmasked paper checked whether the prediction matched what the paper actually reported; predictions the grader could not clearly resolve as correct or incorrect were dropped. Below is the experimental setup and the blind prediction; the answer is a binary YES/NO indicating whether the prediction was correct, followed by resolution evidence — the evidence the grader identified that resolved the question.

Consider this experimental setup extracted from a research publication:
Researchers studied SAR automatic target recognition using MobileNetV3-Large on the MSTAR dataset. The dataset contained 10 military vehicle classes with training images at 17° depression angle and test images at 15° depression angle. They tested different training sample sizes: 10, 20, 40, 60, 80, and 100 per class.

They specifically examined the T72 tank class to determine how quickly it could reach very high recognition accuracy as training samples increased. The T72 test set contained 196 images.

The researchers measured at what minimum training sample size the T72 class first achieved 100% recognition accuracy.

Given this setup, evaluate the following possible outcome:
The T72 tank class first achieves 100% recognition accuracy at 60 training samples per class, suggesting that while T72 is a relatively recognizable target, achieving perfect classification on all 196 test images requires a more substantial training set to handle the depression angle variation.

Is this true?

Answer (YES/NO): YES